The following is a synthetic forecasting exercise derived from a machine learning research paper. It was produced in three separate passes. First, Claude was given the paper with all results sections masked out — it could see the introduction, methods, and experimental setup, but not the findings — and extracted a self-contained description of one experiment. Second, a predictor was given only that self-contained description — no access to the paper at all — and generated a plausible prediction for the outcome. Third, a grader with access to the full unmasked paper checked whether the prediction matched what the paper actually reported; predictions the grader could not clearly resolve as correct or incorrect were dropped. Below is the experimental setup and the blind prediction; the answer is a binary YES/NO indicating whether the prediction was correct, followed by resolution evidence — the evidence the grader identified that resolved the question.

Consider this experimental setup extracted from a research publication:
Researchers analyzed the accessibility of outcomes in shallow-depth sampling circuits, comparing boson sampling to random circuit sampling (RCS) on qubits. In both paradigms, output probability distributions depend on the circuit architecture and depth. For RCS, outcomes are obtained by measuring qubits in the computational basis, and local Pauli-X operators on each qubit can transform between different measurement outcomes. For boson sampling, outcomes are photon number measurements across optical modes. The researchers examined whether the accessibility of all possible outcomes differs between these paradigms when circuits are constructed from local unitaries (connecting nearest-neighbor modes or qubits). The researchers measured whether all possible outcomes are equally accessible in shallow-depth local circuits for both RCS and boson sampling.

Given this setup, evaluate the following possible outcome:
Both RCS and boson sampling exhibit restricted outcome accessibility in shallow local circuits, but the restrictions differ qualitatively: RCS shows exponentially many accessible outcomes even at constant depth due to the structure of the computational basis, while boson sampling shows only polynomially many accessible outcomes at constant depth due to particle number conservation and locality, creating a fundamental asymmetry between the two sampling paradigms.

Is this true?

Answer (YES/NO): NO